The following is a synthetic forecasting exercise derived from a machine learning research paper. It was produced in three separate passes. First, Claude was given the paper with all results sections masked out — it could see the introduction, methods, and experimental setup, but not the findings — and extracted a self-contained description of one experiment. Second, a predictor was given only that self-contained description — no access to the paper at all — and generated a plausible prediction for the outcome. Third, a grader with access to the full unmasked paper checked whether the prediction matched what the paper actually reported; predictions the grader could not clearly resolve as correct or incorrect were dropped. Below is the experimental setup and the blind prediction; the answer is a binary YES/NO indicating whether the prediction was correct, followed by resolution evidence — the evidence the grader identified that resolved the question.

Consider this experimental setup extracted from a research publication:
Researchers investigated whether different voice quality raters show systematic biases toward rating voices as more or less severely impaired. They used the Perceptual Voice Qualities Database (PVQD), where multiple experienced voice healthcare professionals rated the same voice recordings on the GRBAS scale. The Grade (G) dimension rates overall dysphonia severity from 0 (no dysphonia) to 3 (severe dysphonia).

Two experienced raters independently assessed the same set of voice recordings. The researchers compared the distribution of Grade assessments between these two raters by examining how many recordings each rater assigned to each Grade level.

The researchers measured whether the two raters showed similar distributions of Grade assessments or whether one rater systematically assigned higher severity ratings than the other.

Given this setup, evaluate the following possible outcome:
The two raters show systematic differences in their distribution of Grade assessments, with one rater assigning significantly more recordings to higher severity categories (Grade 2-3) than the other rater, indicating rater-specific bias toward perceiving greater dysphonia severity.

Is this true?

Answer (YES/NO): YES